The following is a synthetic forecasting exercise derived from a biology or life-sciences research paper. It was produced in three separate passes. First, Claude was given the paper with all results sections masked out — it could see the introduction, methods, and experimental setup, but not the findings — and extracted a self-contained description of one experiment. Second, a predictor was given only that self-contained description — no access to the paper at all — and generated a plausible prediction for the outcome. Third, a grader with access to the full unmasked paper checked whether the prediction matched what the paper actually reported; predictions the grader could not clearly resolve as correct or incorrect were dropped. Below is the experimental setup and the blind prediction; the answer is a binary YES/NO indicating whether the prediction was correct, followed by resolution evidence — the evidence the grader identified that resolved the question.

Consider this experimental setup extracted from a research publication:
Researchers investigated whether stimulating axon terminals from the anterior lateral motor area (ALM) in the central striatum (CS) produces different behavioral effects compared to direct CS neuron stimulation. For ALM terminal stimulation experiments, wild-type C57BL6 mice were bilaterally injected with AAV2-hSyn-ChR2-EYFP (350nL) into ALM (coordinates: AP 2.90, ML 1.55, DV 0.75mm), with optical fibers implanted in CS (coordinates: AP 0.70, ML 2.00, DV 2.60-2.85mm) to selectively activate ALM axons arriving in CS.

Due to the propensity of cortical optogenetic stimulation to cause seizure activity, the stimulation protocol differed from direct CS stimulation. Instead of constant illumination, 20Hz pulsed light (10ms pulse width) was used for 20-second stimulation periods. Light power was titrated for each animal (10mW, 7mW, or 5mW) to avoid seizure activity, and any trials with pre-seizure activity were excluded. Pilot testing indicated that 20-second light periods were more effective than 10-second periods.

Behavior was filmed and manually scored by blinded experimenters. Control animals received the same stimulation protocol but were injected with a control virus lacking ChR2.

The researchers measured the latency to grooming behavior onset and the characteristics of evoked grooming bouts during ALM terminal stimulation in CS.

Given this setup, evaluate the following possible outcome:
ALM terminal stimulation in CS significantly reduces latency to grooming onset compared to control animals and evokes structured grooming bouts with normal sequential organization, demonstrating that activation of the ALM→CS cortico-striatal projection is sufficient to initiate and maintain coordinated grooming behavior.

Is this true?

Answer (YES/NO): NO